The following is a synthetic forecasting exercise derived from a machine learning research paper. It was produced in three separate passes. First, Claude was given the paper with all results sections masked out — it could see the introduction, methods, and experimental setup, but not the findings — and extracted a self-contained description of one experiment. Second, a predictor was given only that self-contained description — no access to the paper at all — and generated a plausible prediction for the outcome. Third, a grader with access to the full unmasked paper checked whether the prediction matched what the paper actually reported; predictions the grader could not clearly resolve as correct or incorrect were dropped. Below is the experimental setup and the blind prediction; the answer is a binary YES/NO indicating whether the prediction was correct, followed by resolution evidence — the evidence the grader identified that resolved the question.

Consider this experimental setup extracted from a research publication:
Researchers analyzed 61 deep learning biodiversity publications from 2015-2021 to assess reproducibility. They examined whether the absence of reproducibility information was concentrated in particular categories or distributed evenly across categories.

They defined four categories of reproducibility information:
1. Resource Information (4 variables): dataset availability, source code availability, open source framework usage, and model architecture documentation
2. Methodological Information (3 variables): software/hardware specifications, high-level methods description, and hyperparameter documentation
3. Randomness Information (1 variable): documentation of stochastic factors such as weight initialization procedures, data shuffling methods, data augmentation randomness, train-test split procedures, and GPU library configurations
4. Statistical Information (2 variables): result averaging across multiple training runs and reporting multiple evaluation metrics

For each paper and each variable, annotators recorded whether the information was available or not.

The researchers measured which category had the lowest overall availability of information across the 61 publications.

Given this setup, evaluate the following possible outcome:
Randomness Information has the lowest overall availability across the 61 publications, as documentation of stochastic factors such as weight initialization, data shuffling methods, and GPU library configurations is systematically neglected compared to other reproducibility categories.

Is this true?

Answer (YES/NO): YES